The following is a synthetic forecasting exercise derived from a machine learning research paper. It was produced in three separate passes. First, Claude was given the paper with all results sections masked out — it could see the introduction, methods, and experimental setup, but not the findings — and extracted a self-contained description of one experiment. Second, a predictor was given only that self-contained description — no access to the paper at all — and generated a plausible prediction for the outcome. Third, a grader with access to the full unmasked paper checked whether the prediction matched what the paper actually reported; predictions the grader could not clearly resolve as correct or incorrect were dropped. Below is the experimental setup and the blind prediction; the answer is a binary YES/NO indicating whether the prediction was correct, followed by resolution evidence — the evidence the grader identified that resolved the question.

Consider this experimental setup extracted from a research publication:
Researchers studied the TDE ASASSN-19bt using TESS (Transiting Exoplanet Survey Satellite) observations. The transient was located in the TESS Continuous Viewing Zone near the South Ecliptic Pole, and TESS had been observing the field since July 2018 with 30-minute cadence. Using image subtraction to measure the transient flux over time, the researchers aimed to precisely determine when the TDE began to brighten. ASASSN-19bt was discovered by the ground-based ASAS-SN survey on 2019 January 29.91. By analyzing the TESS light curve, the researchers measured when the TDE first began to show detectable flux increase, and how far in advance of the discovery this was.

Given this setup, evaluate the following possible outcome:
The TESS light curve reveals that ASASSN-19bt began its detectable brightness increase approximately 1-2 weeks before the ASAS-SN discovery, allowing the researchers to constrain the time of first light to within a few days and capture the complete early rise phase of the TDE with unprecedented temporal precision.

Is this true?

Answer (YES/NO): YES